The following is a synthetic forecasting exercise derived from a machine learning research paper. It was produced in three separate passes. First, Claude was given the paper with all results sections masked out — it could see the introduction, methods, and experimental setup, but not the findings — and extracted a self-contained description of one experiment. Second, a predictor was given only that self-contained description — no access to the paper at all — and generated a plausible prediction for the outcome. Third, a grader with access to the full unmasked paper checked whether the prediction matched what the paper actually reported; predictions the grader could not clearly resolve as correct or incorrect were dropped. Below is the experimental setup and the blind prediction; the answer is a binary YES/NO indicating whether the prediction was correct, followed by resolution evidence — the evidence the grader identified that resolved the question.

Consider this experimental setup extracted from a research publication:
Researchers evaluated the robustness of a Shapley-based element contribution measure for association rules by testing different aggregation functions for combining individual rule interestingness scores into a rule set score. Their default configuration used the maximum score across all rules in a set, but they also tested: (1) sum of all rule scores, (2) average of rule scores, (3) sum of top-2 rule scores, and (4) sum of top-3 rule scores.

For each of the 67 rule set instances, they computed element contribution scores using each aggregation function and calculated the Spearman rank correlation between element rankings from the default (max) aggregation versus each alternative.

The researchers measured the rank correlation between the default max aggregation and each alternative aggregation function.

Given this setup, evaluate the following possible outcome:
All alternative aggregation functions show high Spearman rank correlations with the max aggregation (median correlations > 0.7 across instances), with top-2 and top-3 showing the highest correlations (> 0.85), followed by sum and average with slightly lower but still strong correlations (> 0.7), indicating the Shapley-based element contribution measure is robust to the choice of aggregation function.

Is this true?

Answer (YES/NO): NO